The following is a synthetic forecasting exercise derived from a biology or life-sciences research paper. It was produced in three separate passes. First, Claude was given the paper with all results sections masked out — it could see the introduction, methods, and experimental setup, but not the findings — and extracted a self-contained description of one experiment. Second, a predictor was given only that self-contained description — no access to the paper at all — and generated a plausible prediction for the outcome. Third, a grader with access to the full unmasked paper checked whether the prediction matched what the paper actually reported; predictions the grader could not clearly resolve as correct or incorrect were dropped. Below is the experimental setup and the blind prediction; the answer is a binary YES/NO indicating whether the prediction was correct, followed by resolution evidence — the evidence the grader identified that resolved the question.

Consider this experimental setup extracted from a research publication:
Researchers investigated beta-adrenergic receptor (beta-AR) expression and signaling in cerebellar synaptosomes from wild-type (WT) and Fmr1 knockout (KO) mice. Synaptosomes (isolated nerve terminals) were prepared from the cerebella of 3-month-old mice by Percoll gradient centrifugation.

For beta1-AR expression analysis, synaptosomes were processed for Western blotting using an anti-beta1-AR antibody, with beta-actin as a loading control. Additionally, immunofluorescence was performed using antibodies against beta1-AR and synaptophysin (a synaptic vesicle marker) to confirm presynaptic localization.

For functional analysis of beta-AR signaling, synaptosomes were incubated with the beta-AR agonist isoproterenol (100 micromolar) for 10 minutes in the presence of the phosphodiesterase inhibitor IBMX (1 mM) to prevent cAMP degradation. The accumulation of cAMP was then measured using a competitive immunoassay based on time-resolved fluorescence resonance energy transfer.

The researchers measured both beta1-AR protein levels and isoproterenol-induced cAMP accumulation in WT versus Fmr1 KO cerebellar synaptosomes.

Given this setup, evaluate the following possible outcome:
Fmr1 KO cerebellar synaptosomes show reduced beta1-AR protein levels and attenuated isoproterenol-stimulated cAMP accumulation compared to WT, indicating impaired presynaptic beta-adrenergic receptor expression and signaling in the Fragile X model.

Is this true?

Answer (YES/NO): NO